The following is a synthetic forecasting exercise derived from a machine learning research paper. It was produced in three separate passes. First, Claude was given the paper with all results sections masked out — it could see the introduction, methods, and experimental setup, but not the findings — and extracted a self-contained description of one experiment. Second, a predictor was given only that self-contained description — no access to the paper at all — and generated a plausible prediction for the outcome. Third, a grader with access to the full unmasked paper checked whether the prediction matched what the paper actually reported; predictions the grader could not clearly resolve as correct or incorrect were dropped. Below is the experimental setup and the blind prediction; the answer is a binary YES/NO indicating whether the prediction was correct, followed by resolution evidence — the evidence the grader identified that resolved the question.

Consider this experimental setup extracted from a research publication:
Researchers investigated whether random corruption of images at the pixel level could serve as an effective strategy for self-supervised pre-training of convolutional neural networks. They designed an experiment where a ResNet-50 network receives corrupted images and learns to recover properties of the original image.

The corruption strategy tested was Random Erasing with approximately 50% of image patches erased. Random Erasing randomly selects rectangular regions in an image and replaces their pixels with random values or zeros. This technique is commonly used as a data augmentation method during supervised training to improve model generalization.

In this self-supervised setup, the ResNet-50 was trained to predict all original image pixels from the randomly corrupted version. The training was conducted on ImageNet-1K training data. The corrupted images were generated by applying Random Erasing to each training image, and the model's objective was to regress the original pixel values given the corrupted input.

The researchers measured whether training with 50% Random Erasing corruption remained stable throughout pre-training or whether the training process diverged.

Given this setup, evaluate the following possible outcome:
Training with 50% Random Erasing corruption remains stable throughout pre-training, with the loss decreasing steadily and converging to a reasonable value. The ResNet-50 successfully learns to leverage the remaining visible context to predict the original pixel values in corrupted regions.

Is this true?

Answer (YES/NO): NO